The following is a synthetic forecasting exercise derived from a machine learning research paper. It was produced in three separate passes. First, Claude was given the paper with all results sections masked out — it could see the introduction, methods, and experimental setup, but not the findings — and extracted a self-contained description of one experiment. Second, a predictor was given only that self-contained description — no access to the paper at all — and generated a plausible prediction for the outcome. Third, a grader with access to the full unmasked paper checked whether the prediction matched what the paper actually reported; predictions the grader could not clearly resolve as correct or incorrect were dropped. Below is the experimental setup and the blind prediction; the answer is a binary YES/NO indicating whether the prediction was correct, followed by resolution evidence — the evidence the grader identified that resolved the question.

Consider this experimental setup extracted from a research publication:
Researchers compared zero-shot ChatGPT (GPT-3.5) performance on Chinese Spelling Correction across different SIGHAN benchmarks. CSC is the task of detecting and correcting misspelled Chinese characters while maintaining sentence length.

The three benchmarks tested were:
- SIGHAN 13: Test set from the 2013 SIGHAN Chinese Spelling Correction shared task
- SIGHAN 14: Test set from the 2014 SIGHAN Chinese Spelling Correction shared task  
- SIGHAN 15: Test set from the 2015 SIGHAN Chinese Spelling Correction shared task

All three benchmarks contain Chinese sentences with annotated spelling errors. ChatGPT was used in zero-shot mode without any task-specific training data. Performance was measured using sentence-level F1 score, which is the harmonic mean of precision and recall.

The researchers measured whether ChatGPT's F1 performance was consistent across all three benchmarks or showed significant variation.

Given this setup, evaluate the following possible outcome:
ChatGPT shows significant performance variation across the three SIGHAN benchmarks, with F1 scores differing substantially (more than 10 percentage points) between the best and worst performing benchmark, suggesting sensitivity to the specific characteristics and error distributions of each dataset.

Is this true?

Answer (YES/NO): YES